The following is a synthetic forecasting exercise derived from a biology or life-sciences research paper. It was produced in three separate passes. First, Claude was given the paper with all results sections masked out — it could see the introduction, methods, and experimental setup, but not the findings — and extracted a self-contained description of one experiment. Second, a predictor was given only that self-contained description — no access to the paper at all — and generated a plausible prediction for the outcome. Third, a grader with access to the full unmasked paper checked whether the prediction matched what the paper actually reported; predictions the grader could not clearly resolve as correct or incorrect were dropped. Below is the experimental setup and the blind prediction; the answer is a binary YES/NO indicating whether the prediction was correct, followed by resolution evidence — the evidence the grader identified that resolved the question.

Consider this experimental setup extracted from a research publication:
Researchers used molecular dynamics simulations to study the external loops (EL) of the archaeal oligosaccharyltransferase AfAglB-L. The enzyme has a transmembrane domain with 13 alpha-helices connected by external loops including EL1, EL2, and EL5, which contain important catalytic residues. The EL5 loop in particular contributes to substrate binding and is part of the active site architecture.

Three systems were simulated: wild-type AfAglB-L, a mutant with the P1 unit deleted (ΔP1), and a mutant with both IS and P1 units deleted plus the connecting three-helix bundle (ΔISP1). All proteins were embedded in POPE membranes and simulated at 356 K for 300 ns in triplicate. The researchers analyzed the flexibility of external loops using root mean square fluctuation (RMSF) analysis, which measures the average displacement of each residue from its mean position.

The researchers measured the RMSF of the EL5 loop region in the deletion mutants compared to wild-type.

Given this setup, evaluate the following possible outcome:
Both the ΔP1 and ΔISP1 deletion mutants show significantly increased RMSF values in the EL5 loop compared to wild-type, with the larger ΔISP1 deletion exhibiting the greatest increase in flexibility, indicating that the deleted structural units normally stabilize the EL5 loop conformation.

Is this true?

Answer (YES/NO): NO